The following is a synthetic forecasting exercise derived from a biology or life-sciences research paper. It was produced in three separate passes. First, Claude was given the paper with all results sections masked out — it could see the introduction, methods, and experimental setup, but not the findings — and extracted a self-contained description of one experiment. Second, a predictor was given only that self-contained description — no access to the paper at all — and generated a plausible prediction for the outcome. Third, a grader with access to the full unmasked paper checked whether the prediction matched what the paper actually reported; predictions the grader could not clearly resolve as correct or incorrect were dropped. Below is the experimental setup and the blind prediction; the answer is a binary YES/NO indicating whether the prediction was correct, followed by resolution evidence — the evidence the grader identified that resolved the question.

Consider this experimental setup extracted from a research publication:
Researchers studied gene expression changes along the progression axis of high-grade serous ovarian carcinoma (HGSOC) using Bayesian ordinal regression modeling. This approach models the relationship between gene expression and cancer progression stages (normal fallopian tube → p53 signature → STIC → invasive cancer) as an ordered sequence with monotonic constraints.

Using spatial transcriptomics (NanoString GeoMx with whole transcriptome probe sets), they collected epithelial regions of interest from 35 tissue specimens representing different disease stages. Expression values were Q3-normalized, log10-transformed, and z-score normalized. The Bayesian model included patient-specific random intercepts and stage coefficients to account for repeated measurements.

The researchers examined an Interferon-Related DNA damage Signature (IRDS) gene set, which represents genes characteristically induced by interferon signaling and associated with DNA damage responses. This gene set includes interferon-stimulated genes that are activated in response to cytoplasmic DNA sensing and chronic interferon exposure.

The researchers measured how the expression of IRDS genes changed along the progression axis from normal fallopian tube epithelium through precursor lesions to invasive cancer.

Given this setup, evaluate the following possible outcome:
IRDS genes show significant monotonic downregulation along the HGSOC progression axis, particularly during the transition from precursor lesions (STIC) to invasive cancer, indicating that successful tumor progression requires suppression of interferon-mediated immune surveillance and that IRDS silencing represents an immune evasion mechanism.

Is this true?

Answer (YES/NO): NO